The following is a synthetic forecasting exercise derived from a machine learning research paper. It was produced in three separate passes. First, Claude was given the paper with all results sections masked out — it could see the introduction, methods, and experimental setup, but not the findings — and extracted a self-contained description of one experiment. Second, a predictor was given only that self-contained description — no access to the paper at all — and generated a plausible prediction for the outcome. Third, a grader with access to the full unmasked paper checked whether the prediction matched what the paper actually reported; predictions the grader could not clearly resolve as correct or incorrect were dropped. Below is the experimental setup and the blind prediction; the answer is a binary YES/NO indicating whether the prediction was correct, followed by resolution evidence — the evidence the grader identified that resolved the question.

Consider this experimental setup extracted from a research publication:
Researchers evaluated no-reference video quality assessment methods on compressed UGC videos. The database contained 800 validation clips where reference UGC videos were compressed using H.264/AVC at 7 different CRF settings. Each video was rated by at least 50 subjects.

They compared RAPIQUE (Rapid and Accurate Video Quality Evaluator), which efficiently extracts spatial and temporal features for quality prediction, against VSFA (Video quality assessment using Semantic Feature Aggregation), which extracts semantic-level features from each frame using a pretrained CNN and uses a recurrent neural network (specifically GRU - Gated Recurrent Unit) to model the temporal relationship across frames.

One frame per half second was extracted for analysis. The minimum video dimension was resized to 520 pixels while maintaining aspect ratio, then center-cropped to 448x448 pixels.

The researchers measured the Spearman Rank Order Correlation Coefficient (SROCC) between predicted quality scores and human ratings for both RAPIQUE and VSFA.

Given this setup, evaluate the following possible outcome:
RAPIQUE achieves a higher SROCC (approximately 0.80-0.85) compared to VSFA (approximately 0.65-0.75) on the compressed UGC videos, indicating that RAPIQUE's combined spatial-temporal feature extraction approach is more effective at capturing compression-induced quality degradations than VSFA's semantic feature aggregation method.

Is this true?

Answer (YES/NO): NO